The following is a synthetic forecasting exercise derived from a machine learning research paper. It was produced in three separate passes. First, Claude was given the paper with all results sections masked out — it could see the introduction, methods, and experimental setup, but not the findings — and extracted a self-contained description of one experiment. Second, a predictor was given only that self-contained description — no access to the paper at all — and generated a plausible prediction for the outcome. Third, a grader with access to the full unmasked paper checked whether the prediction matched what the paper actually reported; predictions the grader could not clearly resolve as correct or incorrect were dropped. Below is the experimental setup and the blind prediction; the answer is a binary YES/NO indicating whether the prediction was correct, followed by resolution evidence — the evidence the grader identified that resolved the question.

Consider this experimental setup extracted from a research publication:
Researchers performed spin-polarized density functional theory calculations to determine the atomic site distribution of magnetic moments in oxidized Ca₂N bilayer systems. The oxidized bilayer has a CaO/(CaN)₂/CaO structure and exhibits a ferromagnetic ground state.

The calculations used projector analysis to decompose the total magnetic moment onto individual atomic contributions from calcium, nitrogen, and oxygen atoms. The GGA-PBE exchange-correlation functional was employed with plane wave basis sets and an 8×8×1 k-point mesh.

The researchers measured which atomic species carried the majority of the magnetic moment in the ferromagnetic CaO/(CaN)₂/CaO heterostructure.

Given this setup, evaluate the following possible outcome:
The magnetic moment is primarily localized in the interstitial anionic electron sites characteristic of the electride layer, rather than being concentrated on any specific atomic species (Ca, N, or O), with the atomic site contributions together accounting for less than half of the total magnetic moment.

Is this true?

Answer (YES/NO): NO